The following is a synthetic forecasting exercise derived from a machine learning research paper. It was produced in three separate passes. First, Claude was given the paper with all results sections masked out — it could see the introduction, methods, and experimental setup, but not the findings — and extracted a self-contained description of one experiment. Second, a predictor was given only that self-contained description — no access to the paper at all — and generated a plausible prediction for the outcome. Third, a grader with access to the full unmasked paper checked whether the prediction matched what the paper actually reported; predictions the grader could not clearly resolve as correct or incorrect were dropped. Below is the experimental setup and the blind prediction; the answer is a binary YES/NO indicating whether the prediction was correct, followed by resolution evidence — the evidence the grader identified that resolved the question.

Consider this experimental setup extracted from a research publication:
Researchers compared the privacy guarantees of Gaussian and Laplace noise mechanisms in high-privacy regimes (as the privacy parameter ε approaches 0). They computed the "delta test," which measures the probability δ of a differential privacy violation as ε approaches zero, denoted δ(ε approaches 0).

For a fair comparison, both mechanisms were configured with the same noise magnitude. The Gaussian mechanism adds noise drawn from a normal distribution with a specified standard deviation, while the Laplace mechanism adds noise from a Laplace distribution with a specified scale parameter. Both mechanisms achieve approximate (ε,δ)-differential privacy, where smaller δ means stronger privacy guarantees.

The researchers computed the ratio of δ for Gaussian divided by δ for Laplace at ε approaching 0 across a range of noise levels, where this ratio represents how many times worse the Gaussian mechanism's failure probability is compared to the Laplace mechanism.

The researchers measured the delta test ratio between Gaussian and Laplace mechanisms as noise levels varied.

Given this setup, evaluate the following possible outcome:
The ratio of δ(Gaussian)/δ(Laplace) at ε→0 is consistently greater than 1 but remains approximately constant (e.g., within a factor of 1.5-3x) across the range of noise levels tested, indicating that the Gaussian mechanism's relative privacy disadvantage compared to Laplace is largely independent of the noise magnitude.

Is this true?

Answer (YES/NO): NO